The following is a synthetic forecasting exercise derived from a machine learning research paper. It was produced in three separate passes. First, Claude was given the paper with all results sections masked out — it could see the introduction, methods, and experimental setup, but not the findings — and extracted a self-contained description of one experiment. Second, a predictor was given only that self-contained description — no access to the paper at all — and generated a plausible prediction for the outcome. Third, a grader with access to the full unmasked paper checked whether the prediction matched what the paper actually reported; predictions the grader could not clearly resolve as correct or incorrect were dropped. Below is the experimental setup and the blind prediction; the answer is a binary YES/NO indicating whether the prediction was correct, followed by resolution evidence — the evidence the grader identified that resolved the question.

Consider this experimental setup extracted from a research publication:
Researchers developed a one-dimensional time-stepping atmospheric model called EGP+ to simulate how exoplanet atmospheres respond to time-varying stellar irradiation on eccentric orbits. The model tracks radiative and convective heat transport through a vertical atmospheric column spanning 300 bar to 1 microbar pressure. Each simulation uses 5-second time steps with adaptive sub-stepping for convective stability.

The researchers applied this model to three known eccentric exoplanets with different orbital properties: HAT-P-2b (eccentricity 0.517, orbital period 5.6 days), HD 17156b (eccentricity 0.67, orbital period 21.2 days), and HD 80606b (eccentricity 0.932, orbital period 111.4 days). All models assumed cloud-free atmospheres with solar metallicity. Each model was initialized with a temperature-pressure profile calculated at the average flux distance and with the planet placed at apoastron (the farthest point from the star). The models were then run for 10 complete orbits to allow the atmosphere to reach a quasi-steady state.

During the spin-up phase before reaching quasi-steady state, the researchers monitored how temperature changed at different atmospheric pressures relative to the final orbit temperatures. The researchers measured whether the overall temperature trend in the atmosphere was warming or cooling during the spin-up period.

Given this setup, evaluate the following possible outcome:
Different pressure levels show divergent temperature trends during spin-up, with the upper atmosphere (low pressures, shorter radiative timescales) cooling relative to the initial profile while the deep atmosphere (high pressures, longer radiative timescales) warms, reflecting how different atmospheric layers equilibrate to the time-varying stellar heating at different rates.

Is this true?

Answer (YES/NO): NO